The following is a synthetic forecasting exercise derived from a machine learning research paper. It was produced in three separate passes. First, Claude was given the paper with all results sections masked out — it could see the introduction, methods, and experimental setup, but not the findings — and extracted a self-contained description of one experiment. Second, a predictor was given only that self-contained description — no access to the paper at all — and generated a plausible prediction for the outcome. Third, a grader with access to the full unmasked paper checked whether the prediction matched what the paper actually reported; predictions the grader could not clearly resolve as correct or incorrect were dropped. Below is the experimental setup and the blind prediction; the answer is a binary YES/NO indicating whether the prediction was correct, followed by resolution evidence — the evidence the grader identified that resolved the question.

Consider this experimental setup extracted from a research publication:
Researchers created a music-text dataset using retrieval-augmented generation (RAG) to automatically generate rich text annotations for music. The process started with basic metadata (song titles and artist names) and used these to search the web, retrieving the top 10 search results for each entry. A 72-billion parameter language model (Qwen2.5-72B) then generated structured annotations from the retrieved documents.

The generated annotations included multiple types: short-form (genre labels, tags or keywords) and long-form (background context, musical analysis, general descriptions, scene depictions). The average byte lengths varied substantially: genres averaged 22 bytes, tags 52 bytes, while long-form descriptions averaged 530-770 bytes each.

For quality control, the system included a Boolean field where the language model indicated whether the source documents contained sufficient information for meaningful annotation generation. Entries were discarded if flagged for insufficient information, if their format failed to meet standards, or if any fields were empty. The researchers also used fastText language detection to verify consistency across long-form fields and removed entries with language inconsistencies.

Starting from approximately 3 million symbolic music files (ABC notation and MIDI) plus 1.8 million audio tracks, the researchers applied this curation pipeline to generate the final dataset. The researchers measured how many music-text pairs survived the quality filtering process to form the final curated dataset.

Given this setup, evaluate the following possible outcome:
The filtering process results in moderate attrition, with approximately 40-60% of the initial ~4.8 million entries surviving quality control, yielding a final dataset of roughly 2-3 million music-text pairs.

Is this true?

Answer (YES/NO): YES